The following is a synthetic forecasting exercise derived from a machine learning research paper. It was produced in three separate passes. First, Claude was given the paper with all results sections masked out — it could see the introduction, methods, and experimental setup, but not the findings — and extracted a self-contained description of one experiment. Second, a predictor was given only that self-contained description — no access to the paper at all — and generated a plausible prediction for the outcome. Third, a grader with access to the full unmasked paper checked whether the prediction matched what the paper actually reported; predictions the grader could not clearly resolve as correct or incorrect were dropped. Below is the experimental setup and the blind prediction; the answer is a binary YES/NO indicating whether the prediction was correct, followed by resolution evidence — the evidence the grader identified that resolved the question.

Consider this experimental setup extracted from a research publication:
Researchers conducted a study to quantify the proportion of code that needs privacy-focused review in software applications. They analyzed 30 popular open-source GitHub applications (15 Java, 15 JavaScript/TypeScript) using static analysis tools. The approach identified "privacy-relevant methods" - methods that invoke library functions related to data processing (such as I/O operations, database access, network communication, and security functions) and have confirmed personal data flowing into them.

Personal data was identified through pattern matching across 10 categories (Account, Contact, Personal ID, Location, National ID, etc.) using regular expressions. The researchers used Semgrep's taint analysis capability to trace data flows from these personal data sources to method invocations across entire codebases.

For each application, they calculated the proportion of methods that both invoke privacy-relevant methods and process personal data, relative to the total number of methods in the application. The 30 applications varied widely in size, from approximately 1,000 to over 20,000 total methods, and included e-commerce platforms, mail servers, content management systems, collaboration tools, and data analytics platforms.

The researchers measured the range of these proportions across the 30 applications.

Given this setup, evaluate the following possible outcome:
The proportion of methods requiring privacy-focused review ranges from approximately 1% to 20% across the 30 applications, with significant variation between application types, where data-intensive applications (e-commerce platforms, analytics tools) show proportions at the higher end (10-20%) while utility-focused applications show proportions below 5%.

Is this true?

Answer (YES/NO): NO